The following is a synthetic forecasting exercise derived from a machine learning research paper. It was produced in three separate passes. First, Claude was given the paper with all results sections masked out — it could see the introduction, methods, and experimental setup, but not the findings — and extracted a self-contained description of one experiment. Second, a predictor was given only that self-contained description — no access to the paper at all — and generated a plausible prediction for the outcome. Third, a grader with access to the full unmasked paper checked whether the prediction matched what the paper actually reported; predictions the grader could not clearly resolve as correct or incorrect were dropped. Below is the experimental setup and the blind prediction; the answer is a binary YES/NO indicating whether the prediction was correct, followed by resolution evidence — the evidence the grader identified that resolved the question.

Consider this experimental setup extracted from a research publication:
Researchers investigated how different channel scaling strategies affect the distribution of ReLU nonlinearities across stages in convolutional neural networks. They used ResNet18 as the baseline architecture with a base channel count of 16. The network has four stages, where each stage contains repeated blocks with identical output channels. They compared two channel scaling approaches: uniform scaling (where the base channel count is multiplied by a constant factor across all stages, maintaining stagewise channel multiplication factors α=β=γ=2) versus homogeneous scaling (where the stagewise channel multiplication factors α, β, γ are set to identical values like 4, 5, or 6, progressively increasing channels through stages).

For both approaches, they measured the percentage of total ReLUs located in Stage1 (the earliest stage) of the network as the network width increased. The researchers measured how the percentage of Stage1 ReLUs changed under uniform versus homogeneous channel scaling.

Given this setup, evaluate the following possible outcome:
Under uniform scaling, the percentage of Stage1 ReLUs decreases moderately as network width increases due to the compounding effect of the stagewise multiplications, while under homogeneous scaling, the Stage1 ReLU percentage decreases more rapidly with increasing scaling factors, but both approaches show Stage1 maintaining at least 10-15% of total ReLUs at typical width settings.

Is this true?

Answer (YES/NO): NO